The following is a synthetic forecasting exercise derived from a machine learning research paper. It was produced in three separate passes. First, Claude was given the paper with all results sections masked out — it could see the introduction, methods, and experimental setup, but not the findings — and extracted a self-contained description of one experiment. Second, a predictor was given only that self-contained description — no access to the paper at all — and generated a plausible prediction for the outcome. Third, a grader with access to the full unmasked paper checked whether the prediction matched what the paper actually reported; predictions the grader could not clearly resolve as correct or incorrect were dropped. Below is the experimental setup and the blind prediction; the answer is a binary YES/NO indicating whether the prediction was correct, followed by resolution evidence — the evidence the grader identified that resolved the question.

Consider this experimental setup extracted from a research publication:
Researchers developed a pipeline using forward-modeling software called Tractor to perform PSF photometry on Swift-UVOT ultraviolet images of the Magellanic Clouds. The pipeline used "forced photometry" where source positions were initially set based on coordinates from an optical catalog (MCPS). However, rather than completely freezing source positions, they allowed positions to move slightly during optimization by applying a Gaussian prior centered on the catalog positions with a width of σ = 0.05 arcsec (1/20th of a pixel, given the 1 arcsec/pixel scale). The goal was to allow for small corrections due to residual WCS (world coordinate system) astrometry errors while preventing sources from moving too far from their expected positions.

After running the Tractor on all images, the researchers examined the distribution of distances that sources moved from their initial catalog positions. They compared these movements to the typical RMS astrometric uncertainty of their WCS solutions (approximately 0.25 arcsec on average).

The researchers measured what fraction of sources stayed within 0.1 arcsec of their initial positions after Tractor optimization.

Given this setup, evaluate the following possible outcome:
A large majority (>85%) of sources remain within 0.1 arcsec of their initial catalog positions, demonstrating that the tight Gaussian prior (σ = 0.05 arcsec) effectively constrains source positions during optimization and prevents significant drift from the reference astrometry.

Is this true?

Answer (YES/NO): YES